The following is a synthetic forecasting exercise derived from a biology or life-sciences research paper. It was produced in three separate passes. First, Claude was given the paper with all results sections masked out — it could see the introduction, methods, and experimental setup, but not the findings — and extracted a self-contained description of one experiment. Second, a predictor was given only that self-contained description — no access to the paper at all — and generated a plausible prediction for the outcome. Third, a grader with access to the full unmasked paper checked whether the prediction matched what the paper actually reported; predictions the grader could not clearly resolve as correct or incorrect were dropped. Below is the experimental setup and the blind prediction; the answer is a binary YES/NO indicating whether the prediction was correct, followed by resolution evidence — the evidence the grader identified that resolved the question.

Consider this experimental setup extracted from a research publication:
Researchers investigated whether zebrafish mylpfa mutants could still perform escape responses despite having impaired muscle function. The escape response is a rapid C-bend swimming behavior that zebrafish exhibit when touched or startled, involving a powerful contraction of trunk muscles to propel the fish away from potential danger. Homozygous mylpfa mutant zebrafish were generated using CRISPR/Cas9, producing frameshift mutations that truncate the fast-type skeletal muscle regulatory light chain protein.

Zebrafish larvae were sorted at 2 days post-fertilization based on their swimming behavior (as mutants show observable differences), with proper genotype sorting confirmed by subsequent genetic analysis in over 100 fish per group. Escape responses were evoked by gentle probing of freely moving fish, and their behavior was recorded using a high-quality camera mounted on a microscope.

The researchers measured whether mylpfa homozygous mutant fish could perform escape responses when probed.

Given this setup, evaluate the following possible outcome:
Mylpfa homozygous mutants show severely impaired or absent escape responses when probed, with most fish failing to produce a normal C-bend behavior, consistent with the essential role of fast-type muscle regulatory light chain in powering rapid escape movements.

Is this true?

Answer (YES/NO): NO